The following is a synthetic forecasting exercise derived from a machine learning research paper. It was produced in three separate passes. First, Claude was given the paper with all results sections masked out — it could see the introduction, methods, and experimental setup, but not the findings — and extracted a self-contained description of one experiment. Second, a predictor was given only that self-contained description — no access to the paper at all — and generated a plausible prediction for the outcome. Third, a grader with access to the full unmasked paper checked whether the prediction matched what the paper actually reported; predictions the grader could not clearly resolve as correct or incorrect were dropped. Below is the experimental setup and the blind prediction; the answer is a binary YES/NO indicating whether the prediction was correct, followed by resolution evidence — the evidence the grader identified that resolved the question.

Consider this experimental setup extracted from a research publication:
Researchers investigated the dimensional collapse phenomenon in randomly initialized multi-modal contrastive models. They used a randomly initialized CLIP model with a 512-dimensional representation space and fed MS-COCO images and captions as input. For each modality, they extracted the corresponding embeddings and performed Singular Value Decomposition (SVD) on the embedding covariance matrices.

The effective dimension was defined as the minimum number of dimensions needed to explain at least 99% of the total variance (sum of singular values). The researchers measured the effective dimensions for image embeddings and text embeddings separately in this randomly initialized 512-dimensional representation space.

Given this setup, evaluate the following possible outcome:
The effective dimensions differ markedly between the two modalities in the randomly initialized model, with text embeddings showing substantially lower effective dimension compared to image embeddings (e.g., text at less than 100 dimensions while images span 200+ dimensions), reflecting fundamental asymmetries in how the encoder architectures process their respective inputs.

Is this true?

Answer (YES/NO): NO